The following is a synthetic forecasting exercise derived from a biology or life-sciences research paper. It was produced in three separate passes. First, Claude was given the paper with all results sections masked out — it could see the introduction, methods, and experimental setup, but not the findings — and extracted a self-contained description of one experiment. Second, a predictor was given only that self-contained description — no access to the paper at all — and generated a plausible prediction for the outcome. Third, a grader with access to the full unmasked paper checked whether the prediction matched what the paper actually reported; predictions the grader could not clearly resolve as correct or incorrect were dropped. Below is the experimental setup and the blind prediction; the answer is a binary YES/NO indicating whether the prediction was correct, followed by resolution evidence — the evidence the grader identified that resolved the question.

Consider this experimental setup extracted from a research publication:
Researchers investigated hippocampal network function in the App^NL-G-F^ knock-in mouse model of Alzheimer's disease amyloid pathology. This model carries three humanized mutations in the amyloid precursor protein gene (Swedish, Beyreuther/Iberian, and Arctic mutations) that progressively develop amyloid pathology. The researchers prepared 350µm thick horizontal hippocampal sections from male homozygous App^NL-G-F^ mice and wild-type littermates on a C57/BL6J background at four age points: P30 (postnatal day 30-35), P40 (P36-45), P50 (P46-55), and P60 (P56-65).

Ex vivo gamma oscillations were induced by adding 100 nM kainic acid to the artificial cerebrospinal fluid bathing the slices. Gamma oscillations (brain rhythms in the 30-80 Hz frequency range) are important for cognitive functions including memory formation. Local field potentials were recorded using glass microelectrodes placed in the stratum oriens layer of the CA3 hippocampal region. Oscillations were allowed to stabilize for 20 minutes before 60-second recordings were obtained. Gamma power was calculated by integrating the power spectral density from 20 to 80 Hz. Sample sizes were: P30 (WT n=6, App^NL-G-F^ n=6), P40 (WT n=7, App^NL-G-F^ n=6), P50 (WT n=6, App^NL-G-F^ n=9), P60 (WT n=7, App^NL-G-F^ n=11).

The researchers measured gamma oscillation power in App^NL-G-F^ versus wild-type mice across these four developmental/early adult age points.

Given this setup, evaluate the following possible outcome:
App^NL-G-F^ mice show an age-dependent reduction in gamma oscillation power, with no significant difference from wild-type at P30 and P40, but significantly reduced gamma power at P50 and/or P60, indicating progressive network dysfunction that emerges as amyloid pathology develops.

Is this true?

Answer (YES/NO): YES